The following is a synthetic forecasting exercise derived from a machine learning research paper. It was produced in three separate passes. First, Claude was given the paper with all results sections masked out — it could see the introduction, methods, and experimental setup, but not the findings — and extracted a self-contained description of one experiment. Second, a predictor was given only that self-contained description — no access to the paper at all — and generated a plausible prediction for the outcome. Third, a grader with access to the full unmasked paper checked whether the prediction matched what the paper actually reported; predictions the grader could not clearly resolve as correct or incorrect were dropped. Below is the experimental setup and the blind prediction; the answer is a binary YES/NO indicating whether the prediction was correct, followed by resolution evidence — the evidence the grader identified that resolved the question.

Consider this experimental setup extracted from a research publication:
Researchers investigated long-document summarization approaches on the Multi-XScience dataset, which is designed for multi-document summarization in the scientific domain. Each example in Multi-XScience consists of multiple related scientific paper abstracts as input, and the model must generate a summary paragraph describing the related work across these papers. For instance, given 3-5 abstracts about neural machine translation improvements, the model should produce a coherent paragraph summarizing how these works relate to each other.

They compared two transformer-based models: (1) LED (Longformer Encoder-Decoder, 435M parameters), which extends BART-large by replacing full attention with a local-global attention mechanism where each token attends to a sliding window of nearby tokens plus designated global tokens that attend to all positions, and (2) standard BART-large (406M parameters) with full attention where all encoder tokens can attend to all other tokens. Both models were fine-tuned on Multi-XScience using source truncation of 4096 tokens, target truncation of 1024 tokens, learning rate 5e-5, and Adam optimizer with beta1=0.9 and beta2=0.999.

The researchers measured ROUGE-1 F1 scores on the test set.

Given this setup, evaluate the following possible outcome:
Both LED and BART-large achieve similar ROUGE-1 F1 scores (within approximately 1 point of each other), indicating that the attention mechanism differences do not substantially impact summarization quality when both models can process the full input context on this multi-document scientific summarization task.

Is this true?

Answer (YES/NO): YES